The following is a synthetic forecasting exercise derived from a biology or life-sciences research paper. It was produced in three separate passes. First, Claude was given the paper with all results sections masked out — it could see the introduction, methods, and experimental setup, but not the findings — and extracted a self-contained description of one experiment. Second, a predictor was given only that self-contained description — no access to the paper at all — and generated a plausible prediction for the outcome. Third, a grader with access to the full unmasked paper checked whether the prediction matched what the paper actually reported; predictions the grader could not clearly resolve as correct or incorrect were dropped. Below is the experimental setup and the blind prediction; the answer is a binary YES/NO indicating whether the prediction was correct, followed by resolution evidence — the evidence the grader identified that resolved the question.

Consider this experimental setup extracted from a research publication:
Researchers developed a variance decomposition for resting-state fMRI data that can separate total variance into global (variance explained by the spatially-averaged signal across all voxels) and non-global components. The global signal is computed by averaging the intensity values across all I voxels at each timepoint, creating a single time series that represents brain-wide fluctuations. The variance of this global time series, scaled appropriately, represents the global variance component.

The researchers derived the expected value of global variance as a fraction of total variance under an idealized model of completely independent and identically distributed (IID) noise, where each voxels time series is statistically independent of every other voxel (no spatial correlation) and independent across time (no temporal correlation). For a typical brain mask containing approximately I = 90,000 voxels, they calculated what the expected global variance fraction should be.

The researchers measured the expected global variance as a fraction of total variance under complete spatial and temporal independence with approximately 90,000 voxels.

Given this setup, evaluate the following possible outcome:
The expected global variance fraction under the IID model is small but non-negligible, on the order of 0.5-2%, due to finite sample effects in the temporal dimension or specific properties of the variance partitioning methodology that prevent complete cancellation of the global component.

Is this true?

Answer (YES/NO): NO